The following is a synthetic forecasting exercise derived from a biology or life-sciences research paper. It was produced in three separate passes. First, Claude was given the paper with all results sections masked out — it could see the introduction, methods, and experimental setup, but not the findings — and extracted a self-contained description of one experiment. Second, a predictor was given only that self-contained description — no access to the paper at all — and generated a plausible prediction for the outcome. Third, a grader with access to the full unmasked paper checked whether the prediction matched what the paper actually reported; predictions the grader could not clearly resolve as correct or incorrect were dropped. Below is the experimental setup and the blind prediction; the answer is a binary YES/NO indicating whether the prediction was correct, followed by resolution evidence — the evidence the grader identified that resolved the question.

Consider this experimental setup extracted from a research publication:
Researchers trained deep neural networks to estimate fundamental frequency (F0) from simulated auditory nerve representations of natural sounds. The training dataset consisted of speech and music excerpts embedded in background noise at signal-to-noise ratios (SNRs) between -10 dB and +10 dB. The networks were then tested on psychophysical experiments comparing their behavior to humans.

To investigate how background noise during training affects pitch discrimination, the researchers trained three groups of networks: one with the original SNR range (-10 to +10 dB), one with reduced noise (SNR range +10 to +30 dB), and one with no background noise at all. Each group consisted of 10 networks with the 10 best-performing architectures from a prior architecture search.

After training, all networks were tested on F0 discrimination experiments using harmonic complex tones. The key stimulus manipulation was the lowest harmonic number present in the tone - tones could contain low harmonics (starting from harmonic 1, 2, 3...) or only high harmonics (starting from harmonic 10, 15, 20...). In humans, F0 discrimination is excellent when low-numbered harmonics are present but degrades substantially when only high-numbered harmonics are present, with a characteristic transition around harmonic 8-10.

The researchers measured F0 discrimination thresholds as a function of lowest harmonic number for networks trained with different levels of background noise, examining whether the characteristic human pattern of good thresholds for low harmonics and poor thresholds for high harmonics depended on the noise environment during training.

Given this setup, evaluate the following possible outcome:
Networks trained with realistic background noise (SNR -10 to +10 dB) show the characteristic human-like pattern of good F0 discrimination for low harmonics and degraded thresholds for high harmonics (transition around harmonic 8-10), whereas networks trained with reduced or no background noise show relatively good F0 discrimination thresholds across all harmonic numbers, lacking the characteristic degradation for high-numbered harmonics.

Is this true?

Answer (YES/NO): NO